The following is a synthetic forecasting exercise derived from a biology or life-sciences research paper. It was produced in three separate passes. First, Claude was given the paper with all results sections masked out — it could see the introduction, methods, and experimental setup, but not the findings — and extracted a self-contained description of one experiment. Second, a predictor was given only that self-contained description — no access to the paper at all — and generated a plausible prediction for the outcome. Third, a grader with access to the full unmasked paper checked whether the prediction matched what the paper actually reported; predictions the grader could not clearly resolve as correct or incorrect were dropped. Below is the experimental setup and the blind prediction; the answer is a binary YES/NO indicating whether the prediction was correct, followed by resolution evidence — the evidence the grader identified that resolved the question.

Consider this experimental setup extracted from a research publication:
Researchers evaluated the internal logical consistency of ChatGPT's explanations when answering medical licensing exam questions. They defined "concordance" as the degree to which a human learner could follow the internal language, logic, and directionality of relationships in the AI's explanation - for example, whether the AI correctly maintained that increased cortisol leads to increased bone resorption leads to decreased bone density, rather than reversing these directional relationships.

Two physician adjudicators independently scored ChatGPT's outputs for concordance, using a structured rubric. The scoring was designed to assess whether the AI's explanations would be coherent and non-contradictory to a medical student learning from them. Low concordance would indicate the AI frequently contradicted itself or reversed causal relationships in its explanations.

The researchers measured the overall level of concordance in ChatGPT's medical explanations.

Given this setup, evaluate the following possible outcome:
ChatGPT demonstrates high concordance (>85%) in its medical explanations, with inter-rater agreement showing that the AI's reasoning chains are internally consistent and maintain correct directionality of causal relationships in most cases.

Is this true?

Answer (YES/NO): YES